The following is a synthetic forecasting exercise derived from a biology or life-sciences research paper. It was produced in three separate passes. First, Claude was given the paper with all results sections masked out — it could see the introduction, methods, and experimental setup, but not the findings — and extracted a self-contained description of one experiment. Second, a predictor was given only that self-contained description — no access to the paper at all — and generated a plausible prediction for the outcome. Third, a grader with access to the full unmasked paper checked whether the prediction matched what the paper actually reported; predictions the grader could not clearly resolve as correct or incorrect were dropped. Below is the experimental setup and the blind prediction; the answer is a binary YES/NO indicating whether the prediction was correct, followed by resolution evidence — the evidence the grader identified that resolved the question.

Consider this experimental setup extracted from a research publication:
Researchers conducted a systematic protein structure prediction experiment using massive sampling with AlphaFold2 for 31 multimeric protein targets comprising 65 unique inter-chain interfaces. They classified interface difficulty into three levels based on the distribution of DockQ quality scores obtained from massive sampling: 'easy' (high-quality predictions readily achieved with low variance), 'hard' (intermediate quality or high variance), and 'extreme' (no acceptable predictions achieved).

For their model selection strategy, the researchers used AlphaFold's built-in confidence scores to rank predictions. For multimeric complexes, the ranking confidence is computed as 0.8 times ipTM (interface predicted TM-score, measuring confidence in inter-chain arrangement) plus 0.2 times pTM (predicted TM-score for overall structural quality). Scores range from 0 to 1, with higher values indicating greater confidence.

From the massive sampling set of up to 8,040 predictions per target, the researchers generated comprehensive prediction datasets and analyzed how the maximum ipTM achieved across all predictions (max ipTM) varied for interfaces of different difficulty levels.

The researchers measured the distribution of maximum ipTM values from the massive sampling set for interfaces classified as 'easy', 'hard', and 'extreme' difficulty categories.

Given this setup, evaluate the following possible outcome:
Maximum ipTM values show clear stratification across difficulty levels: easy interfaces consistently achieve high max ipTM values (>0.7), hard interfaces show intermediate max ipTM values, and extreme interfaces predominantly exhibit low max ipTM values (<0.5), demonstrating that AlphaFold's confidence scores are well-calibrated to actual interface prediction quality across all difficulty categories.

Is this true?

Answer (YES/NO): NO